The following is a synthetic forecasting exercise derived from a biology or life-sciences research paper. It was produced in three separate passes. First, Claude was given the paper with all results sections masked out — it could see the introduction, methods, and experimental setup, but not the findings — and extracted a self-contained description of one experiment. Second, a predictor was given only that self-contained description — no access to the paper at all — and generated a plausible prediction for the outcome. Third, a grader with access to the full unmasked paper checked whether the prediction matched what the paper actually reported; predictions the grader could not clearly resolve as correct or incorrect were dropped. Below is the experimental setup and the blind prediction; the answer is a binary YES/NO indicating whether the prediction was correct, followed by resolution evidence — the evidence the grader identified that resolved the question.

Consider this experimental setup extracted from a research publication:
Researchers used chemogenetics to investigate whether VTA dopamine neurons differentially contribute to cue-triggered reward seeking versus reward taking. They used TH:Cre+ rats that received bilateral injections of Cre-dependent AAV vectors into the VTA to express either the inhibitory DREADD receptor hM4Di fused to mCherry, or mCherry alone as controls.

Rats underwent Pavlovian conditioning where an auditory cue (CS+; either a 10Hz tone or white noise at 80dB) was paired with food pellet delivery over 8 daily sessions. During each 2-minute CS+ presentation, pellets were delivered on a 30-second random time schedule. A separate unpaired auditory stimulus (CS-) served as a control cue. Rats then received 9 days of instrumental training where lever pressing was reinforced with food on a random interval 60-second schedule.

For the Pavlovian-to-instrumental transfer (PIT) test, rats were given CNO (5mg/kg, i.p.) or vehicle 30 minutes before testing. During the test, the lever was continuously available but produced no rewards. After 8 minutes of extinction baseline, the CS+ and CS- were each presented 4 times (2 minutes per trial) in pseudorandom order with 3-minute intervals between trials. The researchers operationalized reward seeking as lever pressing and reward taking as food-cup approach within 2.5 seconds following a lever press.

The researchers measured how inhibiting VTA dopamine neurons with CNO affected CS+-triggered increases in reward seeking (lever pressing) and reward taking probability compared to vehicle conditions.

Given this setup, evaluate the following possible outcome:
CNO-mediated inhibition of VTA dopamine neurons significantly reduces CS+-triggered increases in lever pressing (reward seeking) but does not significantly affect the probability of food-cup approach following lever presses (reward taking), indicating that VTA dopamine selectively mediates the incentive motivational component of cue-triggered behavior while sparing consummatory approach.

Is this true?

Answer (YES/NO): YES